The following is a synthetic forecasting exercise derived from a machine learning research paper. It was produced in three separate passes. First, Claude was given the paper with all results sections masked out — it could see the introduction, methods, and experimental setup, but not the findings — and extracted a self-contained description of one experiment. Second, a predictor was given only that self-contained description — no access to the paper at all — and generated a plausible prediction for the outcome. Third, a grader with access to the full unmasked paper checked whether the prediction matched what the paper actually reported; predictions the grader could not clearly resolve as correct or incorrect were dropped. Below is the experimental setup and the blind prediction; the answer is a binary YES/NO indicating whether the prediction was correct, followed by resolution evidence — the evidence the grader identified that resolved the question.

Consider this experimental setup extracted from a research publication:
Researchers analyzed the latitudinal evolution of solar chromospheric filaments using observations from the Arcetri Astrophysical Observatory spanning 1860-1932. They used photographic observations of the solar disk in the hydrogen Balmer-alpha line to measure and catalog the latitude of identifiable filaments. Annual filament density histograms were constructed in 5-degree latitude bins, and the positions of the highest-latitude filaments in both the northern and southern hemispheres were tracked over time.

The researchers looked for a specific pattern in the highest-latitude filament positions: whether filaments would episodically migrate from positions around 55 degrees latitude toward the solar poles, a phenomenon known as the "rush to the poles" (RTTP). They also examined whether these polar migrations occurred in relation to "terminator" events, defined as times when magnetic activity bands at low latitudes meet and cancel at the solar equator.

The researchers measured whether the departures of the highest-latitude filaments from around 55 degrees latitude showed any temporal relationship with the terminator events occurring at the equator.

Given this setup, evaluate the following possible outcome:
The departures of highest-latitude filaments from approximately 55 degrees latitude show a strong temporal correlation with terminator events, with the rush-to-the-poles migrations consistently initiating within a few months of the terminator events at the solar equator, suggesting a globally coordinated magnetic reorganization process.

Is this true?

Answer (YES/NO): YES